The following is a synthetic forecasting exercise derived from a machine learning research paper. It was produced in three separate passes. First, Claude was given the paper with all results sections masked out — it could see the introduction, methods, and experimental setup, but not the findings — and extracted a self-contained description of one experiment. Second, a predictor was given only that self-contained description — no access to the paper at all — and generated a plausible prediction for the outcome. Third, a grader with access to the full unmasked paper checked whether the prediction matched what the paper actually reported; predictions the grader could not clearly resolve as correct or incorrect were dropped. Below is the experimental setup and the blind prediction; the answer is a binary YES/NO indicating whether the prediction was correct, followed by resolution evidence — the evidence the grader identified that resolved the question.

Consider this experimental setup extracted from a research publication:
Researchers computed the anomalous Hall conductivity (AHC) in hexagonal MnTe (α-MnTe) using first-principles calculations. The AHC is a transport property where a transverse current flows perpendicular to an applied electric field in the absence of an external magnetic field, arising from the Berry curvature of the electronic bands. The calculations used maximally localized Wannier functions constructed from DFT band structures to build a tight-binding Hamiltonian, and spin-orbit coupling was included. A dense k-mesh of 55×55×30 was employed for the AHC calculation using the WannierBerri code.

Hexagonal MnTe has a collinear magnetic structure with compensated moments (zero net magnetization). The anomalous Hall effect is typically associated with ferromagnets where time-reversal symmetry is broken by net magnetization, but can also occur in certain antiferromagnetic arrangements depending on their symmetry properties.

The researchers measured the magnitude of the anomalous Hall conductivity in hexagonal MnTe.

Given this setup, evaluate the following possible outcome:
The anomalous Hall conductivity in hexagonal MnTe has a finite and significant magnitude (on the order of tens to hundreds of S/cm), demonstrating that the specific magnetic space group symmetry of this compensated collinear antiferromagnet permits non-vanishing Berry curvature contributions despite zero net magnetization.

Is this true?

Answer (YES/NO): YES